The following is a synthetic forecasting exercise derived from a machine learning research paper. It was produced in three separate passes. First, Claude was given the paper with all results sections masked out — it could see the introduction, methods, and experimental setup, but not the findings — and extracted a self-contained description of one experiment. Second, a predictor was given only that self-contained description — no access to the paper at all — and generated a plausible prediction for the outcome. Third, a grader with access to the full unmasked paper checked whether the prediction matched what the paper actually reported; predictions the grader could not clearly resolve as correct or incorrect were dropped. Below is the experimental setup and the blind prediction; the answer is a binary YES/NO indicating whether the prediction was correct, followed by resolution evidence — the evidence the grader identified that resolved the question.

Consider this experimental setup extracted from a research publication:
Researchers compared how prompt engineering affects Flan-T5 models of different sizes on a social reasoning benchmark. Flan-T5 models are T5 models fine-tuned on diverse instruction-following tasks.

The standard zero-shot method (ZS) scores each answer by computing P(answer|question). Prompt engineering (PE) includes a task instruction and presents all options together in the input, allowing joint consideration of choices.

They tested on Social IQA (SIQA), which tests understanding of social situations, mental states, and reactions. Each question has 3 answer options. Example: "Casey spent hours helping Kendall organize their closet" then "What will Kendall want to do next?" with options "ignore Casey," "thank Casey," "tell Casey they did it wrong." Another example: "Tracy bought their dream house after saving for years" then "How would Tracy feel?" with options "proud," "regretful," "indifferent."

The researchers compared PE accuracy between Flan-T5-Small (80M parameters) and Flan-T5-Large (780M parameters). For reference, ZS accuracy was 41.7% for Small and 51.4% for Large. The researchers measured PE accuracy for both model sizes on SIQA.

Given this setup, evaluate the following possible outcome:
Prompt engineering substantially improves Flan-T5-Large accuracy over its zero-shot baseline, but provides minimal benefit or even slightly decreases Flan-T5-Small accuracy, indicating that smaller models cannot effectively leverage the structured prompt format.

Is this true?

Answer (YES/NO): YES